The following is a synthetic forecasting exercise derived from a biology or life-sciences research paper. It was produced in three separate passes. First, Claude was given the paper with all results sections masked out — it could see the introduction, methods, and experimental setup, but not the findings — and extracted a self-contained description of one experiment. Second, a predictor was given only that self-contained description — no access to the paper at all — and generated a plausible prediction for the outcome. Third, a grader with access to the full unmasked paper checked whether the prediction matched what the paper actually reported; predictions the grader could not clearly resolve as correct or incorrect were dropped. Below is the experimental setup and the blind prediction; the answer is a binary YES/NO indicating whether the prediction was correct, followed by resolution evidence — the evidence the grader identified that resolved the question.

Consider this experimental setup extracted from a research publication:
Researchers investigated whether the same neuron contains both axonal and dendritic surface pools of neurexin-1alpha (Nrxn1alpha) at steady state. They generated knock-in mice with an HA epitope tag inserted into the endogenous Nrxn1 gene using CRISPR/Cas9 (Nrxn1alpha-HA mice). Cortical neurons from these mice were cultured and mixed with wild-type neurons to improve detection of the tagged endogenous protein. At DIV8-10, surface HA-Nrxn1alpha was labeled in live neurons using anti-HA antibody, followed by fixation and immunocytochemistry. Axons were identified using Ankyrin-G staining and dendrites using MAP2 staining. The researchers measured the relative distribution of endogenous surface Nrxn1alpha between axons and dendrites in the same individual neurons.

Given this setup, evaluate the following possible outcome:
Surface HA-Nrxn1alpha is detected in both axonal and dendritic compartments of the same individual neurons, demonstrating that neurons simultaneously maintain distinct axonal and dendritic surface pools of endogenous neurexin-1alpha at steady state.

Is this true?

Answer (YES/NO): YES